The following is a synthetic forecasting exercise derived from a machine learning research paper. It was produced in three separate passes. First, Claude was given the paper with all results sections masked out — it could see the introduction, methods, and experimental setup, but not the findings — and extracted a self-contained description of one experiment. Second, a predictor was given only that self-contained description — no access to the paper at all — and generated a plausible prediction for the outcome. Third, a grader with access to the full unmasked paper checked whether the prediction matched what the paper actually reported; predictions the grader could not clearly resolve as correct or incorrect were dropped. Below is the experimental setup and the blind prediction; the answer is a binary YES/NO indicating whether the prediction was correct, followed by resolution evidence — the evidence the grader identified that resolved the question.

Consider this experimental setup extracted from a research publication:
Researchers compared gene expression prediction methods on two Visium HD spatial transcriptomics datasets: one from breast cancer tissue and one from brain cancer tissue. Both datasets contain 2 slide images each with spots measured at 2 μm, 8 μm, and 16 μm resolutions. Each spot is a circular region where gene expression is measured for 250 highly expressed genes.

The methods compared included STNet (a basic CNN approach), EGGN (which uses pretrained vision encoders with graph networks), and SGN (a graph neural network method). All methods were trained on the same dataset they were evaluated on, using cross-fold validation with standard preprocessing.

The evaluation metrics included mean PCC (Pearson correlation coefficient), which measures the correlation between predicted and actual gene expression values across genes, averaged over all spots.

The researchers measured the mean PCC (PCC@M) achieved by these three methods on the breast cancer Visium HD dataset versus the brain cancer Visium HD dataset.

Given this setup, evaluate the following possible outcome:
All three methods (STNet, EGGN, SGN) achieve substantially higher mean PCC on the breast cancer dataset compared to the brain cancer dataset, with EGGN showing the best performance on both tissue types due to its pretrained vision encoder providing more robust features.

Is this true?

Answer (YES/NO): NO